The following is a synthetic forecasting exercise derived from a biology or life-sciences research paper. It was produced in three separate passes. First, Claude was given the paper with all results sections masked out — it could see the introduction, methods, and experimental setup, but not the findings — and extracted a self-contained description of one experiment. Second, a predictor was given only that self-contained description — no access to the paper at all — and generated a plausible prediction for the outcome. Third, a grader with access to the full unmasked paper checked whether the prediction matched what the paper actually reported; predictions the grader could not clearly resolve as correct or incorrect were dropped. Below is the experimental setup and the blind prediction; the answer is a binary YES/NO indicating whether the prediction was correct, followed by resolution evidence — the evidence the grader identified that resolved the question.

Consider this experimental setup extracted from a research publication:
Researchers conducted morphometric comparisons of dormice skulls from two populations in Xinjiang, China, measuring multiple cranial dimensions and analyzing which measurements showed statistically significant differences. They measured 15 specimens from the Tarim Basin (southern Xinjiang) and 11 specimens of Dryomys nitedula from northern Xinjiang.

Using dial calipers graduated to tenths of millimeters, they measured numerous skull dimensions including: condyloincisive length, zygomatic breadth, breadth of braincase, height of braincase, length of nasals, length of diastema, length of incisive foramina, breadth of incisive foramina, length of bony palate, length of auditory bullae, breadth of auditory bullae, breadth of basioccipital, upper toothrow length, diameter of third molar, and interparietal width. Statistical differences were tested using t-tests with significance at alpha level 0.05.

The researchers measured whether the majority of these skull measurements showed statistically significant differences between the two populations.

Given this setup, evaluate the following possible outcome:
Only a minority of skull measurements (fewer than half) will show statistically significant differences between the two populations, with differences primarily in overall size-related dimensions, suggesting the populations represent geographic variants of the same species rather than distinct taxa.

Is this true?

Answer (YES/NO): NO